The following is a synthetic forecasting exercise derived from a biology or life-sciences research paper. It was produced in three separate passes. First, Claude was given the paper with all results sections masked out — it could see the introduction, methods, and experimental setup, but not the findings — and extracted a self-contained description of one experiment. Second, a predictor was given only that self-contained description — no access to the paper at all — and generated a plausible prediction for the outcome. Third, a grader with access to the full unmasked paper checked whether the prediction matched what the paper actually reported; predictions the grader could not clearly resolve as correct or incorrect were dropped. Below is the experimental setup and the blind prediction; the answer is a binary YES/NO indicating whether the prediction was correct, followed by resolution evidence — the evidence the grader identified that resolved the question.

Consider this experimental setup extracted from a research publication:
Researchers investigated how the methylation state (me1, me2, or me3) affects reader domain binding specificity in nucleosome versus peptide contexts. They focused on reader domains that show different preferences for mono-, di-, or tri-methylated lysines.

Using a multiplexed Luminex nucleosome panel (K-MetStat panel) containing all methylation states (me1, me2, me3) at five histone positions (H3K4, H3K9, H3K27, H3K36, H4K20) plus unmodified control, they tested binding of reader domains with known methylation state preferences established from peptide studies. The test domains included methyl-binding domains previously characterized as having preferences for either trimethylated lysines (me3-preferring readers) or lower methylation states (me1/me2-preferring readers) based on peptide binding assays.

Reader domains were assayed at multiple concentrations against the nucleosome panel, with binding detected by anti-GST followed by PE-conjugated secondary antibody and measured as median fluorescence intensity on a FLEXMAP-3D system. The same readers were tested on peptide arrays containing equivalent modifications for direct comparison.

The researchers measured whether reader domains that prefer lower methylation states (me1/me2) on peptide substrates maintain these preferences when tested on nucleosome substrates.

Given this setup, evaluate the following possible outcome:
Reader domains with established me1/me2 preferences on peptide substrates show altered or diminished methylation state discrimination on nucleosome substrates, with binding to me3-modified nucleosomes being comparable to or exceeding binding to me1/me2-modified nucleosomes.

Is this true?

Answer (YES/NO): YES